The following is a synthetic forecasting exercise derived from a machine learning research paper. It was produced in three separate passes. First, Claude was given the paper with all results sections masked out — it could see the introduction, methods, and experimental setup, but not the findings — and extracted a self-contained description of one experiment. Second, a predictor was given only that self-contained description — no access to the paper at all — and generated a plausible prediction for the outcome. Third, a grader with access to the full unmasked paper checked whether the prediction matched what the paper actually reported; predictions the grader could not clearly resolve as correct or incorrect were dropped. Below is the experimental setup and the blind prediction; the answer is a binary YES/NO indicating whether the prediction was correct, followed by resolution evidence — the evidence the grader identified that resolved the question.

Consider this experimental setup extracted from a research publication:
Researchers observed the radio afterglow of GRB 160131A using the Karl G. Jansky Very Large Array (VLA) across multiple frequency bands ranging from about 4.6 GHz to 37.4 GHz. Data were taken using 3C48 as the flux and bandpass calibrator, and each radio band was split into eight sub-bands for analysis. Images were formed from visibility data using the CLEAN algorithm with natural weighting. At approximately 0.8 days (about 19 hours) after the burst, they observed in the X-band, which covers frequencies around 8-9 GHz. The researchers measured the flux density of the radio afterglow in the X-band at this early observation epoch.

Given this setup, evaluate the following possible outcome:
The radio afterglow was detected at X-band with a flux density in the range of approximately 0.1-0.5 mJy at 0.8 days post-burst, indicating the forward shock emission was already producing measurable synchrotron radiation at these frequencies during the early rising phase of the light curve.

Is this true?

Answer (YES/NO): NO